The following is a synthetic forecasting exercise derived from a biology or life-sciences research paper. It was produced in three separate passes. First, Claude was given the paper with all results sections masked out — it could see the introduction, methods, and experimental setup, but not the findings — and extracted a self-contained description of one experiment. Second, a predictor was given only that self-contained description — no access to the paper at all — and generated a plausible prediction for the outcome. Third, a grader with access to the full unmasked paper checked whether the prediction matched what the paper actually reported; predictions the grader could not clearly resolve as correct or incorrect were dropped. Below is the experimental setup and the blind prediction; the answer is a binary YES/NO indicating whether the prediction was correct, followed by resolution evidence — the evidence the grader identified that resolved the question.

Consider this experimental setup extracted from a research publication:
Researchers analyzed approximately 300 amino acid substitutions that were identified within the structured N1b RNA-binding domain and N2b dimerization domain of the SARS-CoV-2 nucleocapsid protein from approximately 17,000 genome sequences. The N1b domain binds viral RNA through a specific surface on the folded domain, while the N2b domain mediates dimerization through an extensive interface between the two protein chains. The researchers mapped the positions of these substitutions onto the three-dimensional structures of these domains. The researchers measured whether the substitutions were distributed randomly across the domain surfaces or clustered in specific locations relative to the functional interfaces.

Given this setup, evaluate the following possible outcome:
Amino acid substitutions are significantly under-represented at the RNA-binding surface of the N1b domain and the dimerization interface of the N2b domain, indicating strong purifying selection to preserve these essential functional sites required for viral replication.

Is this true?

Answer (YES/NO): YES